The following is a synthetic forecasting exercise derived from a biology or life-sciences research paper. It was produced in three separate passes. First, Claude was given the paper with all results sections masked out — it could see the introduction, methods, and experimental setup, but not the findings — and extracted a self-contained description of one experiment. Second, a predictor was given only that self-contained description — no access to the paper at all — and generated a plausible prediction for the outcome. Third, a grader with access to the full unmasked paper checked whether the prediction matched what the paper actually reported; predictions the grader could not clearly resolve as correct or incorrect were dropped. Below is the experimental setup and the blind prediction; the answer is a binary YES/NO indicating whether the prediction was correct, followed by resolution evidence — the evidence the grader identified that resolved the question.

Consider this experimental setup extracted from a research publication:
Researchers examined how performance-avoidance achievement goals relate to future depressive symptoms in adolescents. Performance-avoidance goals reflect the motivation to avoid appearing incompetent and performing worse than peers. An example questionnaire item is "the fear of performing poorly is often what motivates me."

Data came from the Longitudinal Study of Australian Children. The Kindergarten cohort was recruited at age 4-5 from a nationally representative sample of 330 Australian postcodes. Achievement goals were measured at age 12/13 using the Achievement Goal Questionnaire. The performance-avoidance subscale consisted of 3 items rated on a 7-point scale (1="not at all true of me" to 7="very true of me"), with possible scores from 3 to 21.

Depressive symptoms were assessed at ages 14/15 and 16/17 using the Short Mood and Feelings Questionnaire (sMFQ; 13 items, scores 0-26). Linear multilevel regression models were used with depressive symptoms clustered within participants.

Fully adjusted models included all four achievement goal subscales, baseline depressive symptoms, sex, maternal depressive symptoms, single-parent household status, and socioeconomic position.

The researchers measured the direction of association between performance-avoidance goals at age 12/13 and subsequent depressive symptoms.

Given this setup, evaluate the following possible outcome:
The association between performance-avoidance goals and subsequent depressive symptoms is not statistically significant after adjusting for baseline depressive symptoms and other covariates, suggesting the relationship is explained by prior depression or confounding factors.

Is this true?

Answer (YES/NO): NO